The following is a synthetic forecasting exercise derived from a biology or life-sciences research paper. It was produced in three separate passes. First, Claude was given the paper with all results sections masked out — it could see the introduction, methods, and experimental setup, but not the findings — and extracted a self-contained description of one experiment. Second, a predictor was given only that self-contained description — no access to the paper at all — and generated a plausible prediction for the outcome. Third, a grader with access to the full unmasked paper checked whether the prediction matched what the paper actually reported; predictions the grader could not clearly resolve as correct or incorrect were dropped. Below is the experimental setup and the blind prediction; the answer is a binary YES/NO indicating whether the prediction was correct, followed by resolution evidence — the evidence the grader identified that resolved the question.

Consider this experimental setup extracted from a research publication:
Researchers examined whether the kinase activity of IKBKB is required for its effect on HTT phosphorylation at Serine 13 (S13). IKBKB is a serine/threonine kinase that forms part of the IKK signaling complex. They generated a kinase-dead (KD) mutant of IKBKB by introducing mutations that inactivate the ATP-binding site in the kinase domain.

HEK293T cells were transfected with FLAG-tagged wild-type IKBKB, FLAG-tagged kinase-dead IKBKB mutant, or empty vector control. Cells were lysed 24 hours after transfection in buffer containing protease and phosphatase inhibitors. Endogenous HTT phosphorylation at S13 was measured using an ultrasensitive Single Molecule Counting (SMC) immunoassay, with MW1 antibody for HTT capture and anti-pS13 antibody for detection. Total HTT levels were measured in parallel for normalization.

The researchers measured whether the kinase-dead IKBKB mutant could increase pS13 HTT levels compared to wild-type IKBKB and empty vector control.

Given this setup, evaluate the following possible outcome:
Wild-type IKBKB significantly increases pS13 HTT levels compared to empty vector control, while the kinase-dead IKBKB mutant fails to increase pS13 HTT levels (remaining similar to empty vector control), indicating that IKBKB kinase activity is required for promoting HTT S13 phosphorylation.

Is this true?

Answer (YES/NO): YES